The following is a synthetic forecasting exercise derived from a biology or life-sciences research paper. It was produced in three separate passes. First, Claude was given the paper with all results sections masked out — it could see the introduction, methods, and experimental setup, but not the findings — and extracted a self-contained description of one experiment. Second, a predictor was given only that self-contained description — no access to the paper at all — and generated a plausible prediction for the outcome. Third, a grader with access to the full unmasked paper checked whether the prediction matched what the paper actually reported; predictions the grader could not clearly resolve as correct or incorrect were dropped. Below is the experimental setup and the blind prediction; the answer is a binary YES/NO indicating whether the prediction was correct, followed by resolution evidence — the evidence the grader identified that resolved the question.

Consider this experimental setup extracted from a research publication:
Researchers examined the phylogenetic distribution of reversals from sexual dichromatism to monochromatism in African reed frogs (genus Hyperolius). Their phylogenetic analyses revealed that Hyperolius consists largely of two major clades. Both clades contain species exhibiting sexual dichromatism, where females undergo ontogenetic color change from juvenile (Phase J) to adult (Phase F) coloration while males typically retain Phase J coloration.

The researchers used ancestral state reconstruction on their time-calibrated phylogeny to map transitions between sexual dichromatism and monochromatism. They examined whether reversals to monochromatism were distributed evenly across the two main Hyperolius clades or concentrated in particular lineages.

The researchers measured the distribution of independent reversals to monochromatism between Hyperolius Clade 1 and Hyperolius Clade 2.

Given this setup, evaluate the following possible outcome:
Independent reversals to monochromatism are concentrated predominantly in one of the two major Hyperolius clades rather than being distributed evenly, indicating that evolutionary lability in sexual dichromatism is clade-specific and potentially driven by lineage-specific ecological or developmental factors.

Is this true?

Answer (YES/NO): YES